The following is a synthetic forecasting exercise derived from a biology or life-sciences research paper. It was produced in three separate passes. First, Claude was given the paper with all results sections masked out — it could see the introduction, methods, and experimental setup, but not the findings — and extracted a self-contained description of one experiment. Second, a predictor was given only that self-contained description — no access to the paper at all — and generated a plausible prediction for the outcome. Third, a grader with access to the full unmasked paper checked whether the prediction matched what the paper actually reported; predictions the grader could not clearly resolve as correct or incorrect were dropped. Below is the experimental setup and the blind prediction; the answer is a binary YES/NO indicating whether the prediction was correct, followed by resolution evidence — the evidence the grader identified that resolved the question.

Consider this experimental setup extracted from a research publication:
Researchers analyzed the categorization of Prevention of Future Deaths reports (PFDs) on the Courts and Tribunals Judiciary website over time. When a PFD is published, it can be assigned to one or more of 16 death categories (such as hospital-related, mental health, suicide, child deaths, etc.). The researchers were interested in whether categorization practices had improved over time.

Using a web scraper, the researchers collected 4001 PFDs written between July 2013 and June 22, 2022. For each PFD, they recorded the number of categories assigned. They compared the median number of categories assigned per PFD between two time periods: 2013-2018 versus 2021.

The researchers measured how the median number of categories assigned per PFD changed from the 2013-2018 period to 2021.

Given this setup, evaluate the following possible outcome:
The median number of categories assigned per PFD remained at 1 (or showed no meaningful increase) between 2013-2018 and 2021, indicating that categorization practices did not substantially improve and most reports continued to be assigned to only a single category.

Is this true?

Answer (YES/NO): NO